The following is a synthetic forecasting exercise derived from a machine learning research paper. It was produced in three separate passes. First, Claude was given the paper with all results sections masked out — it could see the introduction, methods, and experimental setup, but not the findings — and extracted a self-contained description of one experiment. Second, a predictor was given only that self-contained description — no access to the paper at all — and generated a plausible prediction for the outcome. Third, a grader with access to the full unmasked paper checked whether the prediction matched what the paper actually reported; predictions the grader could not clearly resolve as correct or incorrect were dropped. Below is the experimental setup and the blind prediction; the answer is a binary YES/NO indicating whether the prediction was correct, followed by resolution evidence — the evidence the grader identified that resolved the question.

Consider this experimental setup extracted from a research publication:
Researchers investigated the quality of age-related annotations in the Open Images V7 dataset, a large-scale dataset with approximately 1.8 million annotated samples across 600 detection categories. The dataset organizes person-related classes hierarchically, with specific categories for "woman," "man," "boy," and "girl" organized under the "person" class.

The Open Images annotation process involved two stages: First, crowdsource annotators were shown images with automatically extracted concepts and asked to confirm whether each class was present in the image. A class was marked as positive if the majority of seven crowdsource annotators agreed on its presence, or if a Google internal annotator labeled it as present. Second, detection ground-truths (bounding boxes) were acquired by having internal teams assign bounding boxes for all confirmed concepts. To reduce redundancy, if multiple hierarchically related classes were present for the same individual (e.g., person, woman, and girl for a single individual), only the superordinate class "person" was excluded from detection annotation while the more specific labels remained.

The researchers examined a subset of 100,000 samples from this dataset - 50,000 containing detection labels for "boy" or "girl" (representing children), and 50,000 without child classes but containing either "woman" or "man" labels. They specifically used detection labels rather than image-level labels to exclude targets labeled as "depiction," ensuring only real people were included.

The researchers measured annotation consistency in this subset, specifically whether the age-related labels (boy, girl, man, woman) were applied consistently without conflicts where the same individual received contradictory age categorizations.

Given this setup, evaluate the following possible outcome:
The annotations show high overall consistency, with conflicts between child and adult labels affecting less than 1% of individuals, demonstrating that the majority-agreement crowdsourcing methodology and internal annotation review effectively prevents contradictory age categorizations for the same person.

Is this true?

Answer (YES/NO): NO